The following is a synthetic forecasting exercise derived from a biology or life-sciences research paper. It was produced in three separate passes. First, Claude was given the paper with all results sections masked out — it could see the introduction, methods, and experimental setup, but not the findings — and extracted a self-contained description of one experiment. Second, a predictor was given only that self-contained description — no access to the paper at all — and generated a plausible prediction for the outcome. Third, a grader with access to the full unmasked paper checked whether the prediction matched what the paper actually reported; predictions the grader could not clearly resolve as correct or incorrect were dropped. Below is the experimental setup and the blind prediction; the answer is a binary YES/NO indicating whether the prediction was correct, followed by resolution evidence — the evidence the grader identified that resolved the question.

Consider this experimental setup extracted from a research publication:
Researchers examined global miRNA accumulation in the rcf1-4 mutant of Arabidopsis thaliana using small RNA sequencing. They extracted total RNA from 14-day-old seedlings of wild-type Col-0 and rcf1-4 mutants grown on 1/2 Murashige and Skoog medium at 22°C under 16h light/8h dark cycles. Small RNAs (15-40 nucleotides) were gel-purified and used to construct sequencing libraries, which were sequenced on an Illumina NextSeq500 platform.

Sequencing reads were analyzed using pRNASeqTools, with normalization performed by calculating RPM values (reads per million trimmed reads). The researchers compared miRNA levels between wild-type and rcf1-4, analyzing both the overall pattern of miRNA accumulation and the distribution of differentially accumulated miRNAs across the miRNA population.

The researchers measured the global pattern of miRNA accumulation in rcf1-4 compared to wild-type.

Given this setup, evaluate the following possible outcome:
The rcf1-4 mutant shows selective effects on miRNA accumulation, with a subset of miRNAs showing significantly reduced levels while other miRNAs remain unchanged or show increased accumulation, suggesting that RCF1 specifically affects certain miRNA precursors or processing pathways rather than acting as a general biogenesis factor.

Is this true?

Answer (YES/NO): NO